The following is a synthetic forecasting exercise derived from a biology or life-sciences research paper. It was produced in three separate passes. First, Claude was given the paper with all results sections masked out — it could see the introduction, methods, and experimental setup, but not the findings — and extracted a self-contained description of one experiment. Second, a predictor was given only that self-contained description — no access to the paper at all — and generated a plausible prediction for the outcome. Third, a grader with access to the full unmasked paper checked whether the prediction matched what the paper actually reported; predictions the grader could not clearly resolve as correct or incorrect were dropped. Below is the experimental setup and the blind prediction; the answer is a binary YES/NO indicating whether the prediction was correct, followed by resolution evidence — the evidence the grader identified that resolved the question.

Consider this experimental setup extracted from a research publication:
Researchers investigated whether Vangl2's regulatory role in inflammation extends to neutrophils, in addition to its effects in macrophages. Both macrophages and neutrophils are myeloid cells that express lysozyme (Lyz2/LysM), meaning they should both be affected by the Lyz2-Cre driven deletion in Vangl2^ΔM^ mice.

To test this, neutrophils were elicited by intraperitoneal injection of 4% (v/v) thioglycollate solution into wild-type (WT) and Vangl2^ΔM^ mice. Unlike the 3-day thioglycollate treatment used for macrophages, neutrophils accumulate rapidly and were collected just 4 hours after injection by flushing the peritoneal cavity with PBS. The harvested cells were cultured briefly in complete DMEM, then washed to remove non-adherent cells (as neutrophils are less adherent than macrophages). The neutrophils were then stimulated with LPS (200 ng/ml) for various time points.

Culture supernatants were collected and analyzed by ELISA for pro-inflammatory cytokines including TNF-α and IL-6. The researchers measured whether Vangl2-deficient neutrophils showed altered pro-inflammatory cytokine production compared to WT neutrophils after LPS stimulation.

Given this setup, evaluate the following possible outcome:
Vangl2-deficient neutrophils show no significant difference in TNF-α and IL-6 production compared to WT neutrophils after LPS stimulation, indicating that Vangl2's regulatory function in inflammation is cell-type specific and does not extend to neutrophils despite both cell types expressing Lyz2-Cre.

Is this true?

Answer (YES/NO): NO